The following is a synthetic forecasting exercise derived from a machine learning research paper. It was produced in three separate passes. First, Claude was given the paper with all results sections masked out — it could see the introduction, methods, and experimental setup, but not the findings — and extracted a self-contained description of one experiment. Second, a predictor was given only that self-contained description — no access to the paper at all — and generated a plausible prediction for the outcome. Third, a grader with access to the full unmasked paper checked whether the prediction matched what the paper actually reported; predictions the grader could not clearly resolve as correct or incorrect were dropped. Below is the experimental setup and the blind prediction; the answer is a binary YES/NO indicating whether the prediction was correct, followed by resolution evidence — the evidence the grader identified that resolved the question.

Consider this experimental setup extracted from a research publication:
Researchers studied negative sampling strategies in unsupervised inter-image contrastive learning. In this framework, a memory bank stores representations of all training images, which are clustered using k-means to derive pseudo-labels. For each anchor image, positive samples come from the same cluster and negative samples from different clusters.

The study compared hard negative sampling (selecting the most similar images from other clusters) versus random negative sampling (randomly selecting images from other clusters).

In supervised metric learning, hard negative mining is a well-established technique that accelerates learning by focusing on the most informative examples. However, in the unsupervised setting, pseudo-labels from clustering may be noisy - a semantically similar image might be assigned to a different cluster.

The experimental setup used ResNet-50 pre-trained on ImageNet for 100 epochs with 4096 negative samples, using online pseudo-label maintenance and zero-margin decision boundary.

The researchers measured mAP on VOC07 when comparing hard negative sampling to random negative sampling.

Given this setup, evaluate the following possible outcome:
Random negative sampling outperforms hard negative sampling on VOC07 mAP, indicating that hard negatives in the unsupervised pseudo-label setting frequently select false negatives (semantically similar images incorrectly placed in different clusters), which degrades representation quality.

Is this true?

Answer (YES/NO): YES